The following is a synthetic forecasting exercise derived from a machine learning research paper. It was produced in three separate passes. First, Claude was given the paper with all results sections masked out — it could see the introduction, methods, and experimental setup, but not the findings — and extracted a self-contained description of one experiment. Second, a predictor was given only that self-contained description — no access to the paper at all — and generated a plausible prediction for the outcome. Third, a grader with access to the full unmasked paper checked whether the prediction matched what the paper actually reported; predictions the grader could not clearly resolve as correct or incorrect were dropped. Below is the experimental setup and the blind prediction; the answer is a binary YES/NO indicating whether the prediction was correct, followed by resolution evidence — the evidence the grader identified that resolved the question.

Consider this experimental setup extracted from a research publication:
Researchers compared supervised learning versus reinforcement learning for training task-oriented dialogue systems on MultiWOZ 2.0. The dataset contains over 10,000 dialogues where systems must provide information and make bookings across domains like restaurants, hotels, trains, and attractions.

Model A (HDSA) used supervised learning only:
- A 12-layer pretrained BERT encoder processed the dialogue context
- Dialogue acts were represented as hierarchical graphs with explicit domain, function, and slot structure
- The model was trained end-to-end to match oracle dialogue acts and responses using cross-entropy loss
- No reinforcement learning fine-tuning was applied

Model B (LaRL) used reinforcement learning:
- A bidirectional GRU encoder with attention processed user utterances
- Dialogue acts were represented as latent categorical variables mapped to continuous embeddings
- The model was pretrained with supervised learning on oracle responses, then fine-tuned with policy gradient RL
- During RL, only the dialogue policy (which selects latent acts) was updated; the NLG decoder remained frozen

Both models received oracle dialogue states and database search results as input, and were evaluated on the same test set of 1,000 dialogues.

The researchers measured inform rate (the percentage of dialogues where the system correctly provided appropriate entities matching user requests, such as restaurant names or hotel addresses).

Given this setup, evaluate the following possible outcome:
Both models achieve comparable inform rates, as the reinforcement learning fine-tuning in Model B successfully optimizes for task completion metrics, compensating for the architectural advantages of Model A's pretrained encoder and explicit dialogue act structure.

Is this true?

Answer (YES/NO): NO